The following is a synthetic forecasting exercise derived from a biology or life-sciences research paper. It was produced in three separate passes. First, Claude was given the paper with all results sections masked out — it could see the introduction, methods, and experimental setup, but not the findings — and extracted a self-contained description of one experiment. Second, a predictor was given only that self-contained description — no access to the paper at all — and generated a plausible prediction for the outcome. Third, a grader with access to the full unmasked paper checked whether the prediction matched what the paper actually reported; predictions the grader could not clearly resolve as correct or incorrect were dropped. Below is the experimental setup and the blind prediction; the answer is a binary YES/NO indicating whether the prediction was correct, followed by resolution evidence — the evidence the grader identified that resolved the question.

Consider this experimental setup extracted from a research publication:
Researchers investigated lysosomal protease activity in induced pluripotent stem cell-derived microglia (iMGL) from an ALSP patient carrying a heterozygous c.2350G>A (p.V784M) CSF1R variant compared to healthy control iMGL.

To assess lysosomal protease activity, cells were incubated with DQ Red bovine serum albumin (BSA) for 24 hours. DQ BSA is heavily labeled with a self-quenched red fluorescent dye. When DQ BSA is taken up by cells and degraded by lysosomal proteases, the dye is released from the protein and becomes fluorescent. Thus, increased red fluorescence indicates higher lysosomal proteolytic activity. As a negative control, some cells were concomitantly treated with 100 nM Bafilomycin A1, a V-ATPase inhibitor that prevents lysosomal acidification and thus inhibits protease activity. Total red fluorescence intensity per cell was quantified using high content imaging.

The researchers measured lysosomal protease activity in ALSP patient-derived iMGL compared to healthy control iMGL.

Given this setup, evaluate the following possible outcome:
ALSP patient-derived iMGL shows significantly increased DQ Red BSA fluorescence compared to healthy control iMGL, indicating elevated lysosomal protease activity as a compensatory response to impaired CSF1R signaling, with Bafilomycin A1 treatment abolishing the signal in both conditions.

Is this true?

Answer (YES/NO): NO